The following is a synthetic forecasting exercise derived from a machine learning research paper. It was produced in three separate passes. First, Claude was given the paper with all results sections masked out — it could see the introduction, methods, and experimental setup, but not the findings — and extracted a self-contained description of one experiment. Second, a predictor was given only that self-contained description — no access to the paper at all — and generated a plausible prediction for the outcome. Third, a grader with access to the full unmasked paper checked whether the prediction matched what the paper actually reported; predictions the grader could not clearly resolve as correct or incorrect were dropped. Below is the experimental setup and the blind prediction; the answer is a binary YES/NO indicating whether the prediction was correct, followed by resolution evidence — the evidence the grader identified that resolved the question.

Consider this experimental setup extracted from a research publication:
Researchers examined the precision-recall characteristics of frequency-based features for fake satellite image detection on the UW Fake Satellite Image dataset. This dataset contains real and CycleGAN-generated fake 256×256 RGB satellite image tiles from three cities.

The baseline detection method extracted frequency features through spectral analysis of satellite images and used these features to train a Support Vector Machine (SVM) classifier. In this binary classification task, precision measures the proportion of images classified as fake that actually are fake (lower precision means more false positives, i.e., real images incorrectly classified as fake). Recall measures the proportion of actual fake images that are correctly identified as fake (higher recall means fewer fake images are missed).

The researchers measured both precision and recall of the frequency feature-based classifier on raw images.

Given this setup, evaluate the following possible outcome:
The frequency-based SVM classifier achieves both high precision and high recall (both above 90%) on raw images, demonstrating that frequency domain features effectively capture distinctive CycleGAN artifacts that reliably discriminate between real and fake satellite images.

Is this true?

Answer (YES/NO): NO